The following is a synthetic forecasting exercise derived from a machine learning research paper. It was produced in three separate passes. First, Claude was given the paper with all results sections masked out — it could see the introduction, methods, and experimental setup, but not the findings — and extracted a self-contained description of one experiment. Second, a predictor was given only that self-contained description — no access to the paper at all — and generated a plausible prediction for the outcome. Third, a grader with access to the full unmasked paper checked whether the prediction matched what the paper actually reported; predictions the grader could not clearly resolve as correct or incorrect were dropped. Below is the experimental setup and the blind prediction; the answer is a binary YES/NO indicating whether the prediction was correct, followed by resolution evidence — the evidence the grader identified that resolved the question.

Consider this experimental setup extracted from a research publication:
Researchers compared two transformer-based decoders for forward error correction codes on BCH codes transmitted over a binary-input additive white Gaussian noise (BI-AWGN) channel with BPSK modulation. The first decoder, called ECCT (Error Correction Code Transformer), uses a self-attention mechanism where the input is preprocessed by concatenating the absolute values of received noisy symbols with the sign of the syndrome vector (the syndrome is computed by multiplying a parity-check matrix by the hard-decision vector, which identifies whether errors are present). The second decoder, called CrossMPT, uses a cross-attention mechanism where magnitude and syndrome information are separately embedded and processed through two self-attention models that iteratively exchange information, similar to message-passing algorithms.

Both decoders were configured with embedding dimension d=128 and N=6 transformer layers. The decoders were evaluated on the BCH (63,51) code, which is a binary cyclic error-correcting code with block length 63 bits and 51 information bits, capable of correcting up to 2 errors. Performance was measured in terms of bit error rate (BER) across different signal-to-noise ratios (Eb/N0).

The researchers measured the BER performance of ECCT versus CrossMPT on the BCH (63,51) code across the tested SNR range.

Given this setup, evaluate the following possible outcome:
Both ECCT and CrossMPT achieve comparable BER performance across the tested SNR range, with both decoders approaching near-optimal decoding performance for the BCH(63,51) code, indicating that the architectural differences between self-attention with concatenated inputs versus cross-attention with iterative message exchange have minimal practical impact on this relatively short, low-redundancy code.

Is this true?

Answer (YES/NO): NO